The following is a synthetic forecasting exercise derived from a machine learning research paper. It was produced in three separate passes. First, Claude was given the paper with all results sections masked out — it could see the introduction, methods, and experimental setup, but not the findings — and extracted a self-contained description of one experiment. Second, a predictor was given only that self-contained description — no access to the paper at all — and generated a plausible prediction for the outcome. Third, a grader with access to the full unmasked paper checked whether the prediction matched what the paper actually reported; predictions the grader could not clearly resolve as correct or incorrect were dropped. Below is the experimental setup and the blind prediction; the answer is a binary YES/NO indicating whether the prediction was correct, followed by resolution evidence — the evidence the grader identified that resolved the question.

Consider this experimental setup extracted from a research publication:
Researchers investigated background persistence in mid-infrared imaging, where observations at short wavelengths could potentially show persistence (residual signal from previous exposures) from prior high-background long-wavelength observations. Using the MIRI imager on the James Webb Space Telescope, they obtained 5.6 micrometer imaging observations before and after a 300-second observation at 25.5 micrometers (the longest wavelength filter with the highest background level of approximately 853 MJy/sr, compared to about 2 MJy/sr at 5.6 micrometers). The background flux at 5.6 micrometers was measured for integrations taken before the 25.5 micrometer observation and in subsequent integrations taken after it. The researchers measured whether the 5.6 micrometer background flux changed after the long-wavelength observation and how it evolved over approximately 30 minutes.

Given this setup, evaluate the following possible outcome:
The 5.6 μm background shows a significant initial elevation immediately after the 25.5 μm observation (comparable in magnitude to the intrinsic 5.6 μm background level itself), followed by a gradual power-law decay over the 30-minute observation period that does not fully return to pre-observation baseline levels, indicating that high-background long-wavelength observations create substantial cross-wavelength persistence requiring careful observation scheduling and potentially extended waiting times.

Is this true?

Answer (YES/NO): NO